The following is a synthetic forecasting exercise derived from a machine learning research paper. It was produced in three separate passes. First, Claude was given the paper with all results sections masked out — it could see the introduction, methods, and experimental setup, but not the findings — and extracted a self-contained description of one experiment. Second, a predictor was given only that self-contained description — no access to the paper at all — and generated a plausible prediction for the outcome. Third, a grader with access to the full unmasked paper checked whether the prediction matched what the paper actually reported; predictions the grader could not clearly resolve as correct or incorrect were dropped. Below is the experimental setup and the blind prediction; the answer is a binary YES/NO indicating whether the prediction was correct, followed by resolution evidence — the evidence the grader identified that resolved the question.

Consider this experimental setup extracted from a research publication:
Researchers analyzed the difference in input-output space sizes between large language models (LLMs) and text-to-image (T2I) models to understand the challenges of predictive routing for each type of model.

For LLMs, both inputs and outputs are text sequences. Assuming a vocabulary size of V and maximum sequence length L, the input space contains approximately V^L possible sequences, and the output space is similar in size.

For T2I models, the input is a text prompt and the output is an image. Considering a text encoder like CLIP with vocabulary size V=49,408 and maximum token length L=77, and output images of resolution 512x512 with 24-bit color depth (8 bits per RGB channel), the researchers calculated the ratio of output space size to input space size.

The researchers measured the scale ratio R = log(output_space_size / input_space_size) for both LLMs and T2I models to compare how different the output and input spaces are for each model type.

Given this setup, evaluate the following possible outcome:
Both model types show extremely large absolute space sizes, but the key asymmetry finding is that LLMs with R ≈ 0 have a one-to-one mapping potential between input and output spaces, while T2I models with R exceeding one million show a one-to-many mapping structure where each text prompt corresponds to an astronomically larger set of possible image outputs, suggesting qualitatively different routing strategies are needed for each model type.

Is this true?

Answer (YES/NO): YES